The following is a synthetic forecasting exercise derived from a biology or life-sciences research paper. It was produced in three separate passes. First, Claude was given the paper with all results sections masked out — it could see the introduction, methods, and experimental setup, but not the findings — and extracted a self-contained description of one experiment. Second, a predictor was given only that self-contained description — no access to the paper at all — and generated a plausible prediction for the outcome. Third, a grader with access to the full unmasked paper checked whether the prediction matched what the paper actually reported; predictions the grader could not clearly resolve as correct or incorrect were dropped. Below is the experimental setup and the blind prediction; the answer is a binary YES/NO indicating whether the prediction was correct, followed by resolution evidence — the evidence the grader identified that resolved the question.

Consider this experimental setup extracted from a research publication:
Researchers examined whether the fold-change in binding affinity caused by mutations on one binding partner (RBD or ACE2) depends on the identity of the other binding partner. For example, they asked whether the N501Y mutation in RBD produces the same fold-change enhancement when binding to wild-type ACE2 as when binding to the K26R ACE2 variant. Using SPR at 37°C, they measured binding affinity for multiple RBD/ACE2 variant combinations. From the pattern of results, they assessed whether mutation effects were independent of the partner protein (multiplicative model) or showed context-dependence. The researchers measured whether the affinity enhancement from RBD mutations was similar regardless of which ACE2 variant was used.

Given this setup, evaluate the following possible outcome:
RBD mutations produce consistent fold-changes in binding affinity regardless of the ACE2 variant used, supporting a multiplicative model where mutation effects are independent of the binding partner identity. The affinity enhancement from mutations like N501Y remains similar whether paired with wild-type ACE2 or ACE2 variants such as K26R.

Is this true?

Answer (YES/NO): NO